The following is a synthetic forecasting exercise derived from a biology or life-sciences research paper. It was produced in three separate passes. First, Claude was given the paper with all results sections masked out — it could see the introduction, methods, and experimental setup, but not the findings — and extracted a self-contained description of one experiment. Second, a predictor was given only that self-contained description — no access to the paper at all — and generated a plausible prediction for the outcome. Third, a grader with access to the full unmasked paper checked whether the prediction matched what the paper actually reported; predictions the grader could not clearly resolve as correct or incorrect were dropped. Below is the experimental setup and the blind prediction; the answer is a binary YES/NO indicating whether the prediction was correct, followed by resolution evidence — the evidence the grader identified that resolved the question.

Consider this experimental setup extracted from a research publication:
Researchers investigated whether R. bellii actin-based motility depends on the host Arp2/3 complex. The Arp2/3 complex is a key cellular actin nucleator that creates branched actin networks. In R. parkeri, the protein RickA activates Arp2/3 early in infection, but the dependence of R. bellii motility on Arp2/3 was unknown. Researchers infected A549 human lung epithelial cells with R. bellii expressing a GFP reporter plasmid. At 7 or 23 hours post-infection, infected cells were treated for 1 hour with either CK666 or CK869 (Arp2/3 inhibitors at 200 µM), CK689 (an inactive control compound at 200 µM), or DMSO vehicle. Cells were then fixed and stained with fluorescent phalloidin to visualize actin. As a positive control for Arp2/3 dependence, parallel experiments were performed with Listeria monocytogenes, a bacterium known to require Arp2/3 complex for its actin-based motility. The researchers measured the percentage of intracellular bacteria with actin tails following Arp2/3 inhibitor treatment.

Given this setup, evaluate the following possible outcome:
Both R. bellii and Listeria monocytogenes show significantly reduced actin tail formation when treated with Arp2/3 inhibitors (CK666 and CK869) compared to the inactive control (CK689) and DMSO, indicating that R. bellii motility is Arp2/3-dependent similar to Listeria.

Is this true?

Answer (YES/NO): NO